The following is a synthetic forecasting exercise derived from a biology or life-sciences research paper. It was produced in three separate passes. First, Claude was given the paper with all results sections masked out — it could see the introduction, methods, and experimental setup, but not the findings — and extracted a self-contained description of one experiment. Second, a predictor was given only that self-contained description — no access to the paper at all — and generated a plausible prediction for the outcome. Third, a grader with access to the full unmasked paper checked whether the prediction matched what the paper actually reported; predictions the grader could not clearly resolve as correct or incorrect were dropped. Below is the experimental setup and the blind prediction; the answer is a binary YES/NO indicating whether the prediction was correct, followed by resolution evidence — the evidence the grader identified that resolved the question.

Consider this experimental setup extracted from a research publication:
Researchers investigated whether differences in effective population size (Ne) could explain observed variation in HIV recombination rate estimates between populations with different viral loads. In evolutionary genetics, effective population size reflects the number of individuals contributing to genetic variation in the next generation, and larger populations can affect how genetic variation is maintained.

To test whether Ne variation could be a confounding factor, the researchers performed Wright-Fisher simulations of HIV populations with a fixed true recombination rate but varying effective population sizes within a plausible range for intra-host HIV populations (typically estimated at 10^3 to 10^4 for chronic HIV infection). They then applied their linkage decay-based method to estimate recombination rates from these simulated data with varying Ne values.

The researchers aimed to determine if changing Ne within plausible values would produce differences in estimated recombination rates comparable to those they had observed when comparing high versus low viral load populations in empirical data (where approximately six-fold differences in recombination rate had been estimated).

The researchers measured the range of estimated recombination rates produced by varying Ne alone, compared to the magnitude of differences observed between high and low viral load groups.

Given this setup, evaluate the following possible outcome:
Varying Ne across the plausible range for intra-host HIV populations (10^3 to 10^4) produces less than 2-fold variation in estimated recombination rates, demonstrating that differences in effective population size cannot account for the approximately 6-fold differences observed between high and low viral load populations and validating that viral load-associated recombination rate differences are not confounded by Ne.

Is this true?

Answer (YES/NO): YES